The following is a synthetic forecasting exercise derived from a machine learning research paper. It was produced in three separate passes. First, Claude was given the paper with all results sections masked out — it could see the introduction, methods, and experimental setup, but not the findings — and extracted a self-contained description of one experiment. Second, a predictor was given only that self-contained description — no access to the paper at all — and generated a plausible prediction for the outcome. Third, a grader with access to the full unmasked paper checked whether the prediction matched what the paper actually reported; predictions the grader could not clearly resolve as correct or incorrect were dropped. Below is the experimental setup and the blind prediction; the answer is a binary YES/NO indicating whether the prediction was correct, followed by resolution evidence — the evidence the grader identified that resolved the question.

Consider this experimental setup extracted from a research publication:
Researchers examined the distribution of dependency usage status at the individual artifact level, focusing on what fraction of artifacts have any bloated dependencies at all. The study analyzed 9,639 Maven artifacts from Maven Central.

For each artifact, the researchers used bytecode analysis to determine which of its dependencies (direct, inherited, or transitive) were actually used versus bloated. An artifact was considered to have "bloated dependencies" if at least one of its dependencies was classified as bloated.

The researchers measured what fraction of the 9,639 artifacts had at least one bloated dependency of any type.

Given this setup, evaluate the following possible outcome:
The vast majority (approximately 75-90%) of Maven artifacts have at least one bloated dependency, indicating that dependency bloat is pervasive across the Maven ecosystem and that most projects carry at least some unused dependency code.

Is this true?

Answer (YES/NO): YES